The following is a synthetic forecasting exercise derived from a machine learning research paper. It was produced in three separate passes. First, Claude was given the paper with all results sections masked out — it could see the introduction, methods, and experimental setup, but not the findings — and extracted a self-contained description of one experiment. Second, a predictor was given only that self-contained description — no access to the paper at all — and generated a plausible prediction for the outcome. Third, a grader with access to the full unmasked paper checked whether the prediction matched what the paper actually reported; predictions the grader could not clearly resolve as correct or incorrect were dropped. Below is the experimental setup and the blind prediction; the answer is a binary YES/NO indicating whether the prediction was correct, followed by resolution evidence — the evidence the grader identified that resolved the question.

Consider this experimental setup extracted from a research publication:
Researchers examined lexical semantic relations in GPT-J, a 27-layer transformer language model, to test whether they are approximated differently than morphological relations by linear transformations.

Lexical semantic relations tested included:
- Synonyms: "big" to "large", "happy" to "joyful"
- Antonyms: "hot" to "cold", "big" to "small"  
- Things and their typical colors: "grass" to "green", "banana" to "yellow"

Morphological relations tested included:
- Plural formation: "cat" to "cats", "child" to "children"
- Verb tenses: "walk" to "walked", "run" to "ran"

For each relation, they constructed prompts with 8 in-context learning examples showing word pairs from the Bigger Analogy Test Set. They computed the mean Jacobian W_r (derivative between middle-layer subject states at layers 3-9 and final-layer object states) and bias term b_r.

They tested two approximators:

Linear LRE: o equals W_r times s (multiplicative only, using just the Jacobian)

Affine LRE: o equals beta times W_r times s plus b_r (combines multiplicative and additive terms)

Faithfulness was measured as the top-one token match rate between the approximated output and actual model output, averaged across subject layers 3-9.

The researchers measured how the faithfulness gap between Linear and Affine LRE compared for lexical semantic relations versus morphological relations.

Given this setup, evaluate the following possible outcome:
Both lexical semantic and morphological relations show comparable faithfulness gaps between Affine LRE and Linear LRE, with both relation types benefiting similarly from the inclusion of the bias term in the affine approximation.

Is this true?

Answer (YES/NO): NO